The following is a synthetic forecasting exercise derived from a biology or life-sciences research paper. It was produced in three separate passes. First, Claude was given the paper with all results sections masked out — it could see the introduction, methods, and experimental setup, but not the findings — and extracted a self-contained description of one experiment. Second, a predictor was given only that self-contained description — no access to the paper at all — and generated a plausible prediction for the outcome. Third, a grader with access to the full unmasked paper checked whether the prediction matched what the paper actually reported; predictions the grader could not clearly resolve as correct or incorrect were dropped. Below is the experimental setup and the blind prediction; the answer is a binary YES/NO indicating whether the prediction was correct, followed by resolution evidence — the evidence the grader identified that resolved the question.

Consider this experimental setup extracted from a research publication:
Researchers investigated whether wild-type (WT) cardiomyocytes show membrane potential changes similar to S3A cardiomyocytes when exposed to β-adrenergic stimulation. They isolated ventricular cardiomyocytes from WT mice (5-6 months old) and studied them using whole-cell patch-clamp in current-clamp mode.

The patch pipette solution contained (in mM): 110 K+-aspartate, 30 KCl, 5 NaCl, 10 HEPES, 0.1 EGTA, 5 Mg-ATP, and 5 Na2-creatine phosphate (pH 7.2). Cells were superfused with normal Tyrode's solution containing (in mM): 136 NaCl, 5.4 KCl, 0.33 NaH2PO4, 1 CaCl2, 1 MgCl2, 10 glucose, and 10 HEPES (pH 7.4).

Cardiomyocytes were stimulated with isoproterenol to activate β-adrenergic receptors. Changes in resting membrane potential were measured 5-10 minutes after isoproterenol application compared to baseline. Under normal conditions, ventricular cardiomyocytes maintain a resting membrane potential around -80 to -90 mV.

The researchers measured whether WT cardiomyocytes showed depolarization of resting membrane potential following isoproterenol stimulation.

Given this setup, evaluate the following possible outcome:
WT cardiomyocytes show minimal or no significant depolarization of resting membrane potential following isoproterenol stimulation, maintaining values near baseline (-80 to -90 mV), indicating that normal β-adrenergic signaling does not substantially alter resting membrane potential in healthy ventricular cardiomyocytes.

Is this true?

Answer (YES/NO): NO